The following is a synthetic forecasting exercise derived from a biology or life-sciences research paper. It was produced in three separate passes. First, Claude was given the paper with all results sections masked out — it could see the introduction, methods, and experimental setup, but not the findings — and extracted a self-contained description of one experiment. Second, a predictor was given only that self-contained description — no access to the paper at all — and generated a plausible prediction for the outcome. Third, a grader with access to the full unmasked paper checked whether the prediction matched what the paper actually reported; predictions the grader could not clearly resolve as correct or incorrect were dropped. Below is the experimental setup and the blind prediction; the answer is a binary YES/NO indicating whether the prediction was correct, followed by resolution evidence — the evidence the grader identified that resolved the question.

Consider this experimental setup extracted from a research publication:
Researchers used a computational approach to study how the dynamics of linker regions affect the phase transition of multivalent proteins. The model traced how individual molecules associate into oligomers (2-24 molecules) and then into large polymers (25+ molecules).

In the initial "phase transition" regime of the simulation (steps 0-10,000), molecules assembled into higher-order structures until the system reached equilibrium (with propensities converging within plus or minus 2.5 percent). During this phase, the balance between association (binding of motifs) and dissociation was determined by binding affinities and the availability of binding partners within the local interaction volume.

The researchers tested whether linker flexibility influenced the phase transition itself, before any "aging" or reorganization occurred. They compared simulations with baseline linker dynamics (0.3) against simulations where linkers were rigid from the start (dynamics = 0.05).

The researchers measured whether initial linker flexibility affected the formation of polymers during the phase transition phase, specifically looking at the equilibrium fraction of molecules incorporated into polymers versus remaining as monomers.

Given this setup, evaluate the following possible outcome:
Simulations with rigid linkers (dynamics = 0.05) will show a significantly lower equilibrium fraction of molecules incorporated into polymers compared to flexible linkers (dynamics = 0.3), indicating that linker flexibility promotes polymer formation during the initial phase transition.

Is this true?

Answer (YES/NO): YES